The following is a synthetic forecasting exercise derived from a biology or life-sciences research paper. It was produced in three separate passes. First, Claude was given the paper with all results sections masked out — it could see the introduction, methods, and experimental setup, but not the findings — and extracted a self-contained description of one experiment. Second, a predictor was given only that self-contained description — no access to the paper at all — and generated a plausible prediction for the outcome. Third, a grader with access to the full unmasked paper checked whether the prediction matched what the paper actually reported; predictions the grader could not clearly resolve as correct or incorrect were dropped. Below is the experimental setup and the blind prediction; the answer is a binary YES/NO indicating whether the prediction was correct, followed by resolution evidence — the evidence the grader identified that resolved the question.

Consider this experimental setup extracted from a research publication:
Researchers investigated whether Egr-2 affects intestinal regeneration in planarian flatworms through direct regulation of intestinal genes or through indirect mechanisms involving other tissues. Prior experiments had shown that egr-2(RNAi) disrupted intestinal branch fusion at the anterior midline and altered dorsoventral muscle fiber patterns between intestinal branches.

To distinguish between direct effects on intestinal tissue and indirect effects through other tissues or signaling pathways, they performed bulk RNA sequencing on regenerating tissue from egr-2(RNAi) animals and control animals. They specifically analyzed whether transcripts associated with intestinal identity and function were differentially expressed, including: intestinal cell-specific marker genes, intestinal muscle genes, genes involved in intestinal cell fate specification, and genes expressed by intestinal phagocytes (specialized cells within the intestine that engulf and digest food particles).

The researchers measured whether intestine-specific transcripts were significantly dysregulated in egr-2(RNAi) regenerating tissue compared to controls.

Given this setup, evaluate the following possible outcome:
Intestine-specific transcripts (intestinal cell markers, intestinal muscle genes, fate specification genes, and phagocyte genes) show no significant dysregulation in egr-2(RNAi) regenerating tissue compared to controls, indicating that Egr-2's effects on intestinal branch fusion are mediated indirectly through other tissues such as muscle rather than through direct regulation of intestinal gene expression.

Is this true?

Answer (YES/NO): NO